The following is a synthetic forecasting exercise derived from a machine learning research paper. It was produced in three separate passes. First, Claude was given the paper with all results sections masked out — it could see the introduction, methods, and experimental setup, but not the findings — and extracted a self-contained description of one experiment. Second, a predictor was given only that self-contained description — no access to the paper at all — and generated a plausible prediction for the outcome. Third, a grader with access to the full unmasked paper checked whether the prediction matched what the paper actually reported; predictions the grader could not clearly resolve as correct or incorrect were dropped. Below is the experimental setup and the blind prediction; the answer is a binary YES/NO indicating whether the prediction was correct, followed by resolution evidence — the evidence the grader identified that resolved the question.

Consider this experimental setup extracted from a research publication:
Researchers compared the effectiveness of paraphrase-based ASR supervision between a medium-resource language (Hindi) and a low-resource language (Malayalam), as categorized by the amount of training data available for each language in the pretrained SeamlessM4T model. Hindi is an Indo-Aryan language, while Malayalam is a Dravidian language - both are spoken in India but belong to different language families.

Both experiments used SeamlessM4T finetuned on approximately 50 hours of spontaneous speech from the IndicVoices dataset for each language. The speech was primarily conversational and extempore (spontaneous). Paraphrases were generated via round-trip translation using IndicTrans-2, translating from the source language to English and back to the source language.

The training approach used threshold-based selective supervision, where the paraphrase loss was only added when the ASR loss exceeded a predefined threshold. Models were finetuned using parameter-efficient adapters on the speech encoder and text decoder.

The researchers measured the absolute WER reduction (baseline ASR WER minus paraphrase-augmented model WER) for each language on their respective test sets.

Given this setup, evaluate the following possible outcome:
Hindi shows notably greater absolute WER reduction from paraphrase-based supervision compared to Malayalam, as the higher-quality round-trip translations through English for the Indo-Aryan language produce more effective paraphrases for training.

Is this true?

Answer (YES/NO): NO